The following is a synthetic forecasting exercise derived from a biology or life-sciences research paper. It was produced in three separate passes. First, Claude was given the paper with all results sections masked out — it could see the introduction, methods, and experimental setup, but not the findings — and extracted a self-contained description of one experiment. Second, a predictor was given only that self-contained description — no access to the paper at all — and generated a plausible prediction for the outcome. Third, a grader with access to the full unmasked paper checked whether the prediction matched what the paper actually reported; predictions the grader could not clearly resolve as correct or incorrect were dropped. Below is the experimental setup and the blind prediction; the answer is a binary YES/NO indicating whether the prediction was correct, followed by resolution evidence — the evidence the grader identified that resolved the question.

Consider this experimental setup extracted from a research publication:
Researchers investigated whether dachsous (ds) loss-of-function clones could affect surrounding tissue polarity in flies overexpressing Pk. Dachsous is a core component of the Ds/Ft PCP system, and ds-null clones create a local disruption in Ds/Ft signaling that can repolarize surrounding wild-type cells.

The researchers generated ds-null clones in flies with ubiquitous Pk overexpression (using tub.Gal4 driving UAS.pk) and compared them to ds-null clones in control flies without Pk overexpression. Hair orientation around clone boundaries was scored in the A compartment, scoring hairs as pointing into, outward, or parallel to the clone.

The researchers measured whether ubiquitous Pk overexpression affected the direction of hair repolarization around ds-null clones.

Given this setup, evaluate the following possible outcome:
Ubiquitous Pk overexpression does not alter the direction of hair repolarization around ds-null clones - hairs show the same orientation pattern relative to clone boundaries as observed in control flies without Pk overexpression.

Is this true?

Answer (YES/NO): NO